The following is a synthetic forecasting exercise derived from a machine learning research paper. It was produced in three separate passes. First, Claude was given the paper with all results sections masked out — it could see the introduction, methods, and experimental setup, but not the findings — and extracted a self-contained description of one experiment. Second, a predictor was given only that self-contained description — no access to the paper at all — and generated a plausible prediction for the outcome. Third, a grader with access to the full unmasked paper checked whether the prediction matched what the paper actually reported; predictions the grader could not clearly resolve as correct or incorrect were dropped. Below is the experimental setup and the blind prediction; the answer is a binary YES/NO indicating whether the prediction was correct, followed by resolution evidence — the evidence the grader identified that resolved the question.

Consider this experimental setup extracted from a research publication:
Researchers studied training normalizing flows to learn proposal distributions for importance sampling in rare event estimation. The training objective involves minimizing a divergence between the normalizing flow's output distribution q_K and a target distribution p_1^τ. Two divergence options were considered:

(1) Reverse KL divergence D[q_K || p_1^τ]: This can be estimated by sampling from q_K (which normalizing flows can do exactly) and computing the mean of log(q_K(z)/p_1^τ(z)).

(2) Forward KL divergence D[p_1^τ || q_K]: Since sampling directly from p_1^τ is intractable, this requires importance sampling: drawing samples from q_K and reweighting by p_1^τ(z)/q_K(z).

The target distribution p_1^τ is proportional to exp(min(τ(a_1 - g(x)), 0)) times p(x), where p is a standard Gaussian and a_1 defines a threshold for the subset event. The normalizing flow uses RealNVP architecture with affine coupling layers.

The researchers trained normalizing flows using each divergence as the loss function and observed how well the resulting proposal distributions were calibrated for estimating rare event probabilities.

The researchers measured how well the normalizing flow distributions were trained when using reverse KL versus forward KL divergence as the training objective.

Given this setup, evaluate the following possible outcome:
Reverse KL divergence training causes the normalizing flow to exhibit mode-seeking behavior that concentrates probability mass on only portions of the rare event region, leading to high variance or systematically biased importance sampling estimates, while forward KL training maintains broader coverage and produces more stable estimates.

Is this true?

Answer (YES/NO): NO